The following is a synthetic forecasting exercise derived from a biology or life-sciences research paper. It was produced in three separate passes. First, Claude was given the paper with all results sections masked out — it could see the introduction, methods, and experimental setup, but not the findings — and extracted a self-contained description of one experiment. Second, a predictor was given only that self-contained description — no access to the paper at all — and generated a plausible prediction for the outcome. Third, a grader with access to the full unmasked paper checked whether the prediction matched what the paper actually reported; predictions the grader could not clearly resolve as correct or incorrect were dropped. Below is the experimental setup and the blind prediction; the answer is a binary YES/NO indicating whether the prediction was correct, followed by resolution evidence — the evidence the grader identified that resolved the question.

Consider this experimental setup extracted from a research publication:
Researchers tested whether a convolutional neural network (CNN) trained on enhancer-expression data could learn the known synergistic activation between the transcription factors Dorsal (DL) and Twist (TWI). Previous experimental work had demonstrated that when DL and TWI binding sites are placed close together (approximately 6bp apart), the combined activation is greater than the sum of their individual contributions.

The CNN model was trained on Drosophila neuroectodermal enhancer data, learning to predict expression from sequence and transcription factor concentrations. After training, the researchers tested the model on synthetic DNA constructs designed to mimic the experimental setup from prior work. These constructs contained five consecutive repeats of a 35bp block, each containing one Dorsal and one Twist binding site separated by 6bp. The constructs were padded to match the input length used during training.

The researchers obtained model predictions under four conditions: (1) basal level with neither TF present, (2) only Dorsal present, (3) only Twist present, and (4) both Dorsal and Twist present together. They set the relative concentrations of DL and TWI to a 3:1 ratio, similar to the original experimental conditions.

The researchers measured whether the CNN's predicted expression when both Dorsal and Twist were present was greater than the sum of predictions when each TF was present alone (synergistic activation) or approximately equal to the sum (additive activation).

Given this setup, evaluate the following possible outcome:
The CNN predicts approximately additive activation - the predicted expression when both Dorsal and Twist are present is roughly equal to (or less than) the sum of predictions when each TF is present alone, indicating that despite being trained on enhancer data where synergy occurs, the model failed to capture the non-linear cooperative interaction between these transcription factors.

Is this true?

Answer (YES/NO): NO